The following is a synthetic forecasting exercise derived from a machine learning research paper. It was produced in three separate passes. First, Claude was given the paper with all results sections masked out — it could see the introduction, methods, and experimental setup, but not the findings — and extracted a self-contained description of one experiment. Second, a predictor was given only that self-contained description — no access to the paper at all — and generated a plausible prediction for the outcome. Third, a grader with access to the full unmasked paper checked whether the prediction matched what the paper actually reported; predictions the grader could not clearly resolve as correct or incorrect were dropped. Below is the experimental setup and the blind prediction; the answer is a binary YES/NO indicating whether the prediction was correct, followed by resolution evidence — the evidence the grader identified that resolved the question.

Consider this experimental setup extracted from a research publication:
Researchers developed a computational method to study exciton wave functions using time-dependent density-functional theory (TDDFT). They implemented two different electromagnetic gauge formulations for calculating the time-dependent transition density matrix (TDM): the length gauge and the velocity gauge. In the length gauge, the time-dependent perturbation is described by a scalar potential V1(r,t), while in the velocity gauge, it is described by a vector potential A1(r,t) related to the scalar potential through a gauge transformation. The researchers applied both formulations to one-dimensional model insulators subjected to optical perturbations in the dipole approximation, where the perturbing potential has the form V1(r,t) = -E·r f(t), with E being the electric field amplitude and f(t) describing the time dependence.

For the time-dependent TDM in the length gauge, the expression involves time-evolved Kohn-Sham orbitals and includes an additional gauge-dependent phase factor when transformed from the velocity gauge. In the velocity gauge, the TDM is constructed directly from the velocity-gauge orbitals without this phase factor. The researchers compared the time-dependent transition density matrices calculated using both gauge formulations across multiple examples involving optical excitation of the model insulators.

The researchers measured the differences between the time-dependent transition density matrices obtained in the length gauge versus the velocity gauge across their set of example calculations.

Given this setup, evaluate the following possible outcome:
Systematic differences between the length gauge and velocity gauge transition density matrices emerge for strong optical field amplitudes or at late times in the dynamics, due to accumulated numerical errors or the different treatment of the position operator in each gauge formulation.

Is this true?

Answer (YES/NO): NO